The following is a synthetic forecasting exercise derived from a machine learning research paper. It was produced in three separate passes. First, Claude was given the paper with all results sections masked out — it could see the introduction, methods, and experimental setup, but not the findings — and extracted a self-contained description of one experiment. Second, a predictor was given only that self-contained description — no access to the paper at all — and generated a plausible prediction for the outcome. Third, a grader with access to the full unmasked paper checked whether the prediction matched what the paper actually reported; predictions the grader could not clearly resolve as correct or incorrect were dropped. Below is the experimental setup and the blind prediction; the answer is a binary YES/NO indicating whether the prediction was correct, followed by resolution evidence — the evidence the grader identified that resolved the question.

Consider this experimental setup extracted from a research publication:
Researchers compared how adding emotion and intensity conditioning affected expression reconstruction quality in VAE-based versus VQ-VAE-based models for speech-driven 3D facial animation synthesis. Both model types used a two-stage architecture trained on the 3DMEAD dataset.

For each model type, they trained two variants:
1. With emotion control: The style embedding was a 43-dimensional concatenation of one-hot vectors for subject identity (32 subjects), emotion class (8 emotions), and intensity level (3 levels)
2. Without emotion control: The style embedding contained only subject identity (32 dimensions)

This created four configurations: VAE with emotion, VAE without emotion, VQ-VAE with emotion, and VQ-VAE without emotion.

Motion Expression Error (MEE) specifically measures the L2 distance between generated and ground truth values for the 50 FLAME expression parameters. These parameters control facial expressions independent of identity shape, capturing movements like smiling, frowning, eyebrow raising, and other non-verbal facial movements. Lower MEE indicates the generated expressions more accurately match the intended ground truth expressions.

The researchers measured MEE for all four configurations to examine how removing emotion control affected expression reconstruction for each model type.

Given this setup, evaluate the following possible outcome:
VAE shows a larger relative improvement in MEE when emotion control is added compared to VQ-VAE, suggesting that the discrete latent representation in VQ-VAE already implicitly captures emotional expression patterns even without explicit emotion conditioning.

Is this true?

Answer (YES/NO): YES